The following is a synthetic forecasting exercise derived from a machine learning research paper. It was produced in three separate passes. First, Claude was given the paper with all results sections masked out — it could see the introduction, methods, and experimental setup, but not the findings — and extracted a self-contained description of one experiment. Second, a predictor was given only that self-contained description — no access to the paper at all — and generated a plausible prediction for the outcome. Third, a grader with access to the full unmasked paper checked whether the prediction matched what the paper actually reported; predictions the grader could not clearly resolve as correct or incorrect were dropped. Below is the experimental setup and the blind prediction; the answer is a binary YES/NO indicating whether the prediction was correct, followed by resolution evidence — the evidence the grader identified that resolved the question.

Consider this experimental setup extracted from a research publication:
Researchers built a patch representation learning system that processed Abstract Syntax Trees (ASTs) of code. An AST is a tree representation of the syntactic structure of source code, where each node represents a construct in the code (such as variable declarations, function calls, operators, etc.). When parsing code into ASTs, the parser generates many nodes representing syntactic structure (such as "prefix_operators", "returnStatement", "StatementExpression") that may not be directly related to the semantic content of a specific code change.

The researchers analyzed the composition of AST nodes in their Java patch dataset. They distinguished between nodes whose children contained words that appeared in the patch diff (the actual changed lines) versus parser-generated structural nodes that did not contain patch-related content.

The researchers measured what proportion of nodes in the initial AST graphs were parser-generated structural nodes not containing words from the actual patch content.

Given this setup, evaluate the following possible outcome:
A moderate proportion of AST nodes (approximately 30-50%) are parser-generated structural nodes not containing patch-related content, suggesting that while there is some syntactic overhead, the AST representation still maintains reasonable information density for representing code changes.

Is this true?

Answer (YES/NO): NO